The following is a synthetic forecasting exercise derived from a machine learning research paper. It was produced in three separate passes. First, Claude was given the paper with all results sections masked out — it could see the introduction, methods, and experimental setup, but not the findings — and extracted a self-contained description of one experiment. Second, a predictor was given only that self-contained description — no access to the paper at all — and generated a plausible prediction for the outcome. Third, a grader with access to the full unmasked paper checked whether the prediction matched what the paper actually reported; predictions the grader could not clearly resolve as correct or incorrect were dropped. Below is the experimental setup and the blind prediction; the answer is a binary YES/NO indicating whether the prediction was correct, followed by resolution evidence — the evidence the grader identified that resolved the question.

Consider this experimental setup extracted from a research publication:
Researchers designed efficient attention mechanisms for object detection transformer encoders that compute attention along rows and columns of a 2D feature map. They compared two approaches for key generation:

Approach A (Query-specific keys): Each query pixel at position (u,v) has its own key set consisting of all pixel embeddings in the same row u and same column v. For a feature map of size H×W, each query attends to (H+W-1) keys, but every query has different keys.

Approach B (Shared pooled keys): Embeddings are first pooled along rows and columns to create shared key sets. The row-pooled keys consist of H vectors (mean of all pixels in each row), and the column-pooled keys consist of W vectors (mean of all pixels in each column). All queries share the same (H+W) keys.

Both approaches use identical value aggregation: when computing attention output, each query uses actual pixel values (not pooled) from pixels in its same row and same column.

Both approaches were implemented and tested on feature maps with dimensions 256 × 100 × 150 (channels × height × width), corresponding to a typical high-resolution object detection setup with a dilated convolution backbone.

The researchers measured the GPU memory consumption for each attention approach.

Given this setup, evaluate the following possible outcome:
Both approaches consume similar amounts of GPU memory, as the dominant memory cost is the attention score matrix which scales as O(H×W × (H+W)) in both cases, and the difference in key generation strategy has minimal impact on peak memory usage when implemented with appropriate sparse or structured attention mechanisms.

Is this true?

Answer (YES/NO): NO